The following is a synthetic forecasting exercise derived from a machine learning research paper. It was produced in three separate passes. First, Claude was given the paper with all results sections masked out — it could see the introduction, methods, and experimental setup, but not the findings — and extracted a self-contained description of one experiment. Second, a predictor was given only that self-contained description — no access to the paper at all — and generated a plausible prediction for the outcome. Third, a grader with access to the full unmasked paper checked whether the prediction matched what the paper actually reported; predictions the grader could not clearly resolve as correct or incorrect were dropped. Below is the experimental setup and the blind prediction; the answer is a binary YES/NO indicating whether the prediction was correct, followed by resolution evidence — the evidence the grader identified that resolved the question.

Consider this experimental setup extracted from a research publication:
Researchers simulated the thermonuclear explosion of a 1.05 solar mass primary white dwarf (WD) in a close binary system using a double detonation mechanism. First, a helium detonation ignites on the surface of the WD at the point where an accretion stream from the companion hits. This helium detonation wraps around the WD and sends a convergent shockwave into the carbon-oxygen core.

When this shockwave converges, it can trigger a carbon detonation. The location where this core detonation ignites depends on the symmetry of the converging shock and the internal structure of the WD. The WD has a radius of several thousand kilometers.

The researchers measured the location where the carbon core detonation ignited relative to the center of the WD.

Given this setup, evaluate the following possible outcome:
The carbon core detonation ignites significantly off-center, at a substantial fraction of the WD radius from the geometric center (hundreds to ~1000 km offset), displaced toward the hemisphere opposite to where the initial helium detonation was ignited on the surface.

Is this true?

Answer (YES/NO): NO